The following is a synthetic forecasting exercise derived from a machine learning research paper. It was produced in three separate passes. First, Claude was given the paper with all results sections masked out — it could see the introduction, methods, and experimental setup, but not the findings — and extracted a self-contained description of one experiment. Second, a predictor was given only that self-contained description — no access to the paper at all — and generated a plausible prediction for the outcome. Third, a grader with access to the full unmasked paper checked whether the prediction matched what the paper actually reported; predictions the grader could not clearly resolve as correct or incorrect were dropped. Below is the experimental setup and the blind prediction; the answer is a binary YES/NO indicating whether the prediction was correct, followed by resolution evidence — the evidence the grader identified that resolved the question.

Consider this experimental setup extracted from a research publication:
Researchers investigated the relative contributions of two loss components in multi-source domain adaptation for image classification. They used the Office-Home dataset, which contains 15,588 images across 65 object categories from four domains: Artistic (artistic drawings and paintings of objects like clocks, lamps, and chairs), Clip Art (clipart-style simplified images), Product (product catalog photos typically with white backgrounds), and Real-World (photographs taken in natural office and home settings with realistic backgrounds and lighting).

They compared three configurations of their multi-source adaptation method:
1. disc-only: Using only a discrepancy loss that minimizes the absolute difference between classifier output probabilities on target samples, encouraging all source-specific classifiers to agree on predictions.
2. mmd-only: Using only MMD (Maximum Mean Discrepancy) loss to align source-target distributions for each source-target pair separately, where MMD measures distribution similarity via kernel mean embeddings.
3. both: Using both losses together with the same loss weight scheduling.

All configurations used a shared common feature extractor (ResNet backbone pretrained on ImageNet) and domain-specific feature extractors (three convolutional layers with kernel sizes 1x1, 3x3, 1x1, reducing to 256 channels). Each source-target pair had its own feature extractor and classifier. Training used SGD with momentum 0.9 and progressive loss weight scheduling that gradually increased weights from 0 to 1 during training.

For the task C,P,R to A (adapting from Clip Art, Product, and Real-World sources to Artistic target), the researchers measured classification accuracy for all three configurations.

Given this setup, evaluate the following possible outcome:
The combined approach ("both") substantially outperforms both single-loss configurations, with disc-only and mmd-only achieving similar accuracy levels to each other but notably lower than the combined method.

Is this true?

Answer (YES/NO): NO